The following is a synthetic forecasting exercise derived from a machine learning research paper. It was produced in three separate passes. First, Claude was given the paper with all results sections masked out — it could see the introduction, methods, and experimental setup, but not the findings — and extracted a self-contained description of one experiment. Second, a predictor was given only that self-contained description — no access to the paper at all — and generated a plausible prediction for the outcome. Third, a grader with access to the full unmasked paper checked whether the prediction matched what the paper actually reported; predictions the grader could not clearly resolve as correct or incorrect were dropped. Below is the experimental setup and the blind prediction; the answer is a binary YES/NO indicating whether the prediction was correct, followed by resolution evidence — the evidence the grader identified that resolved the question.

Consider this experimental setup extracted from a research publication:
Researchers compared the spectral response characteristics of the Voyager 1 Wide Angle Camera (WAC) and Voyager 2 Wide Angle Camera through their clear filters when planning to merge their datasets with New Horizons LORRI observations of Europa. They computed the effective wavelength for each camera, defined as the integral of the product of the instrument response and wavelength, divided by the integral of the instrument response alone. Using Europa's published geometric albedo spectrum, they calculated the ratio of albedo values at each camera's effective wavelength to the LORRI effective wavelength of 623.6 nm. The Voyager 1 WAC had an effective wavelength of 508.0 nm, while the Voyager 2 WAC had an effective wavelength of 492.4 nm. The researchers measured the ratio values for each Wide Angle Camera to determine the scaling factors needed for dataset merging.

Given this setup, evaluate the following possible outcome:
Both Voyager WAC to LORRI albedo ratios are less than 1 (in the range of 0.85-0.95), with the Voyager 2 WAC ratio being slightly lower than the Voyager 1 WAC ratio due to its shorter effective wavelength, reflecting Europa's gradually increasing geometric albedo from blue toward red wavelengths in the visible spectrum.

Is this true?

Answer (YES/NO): NO